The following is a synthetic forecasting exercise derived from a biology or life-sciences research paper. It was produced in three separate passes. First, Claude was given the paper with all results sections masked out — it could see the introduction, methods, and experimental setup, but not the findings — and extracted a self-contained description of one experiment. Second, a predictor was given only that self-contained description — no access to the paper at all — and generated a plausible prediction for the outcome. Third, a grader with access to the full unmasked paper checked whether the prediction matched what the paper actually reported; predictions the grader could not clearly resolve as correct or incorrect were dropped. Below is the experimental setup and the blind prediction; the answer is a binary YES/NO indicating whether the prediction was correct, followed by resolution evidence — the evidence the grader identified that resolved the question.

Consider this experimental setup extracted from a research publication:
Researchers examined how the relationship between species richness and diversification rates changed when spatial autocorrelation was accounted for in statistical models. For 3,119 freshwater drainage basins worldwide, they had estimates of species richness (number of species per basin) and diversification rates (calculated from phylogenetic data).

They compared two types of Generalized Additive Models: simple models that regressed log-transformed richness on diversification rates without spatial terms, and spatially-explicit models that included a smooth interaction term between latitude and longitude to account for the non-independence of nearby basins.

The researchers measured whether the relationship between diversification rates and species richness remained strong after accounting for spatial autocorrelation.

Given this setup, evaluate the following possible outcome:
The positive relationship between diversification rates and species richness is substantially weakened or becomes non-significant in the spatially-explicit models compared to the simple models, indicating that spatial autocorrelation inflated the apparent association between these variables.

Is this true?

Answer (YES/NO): NO